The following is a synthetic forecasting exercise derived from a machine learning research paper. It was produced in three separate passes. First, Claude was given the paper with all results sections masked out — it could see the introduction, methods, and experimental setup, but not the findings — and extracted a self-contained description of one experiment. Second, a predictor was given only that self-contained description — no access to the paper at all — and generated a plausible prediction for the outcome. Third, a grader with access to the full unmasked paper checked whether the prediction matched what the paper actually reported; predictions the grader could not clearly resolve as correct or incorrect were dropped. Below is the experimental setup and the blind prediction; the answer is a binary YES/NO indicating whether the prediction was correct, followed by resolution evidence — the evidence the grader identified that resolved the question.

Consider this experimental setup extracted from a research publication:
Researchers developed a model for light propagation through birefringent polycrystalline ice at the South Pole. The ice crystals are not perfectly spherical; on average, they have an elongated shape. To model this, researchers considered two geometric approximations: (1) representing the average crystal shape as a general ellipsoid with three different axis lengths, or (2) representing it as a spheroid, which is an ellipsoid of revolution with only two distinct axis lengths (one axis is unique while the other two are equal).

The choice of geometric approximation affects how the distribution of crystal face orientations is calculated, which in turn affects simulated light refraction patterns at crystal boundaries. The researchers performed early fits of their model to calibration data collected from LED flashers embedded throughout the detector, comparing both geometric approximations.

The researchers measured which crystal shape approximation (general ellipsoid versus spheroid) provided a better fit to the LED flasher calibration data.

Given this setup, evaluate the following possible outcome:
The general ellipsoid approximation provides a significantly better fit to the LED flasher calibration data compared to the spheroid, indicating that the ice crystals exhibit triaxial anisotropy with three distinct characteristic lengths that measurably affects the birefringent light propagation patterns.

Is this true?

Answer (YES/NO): NO